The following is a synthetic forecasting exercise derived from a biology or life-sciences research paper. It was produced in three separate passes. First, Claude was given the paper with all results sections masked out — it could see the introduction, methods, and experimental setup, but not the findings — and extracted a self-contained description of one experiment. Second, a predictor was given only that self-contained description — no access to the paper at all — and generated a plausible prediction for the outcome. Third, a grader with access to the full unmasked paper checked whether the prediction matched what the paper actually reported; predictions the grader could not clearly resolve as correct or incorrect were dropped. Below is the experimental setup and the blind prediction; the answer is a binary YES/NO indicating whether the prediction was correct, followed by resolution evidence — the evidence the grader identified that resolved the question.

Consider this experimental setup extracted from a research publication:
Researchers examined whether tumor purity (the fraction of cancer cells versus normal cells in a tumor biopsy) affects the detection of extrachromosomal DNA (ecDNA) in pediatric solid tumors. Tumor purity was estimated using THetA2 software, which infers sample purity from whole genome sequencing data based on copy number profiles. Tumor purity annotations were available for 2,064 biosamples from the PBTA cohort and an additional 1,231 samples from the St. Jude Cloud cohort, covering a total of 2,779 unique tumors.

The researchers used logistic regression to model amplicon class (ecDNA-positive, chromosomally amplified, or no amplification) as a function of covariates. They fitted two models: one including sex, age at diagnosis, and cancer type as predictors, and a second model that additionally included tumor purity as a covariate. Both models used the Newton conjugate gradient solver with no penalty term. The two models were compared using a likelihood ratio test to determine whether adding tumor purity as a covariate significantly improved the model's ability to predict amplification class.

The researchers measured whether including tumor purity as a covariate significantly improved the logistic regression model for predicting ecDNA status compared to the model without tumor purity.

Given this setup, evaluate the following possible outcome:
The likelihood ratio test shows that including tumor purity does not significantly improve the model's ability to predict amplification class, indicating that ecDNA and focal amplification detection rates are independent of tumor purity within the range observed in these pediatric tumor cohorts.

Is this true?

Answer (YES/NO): YES